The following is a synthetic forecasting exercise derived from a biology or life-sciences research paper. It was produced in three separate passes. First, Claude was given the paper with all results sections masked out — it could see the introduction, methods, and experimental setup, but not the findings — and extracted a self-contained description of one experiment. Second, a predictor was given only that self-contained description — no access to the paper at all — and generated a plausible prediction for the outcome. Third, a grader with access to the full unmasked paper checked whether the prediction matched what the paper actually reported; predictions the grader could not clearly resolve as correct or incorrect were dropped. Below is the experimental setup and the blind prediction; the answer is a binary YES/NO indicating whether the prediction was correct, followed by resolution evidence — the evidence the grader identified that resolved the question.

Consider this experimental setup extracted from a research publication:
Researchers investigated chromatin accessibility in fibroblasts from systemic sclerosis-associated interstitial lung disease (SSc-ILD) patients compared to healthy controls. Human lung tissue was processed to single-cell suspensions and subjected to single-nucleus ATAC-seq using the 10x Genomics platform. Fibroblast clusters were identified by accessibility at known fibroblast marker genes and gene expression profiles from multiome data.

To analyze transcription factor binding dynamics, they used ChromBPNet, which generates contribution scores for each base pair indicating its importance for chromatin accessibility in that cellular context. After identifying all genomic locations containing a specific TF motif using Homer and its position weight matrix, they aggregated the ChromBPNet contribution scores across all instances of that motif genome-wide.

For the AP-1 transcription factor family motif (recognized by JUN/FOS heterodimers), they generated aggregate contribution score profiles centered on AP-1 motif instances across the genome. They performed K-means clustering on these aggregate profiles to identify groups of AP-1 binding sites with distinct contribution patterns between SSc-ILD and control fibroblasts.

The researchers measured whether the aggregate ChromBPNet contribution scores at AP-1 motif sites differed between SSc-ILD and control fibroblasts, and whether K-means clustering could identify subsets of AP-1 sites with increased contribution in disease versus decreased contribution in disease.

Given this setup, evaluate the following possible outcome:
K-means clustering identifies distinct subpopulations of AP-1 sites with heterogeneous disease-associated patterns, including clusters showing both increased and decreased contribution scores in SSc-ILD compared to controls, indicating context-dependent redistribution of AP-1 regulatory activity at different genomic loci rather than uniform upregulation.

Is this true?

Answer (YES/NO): YES